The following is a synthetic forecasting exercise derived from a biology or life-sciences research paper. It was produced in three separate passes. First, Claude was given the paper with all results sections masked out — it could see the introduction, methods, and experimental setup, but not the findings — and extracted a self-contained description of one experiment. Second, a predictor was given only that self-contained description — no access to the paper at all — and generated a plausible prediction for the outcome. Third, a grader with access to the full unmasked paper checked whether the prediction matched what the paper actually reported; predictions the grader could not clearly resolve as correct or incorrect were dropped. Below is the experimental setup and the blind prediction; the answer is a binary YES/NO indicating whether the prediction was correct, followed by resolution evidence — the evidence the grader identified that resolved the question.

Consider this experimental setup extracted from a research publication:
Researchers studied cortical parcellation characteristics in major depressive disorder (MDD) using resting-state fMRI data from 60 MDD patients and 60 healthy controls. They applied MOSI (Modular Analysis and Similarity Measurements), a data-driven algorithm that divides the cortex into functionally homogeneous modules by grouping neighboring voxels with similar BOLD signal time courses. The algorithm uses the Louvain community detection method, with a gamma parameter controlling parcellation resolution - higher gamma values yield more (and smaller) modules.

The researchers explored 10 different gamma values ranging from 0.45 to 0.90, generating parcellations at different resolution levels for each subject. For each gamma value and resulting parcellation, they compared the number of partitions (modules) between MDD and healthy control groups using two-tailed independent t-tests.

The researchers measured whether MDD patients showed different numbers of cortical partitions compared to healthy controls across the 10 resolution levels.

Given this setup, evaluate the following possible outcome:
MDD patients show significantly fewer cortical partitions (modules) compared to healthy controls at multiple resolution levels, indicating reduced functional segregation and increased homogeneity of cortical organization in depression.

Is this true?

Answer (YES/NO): NO